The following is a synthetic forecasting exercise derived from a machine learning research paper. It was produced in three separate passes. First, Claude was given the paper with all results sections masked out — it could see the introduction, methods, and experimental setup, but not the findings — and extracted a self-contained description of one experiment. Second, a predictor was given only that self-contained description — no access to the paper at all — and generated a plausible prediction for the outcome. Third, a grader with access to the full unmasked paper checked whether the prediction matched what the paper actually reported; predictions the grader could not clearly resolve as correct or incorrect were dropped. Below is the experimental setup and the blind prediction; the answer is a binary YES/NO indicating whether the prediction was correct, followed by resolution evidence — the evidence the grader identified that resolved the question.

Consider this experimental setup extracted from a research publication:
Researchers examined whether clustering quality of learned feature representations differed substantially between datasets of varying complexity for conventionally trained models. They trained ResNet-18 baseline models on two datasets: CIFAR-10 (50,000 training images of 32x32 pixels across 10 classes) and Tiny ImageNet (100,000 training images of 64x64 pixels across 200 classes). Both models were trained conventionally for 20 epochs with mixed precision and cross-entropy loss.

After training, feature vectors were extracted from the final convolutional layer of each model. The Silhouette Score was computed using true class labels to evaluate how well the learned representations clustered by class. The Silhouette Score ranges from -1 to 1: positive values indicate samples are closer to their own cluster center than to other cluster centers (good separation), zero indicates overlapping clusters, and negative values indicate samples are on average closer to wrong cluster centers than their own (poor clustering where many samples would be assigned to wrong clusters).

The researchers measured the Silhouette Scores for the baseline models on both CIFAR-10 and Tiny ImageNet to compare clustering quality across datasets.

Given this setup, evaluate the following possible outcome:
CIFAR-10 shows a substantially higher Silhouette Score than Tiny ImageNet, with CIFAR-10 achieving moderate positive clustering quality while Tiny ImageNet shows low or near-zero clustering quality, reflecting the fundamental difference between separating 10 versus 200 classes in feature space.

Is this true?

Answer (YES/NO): NO